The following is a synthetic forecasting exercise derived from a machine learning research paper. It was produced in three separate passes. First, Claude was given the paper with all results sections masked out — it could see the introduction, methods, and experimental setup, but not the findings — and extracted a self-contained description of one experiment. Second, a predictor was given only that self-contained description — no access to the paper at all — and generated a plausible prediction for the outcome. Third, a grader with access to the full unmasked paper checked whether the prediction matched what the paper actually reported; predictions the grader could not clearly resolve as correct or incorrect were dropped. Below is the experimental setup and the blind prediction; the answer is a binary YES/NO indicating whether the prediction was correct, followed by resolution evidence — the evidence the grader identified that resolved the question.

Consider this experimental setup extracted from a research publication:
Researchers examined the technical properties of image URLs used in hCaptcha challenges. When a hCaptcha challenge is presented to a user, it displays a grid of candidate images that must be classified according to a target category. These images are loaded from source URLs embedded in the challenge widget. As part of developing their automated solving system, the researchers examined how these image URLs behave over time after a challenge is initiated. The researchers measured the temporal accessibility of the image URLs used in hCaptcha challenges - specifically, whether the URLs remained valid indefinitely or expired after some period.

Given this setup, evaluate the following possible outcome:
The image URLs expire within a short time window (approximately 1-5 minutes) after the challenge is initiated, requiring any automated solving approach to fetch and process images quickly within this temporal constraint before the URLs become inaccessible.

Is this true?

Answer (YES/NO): NO